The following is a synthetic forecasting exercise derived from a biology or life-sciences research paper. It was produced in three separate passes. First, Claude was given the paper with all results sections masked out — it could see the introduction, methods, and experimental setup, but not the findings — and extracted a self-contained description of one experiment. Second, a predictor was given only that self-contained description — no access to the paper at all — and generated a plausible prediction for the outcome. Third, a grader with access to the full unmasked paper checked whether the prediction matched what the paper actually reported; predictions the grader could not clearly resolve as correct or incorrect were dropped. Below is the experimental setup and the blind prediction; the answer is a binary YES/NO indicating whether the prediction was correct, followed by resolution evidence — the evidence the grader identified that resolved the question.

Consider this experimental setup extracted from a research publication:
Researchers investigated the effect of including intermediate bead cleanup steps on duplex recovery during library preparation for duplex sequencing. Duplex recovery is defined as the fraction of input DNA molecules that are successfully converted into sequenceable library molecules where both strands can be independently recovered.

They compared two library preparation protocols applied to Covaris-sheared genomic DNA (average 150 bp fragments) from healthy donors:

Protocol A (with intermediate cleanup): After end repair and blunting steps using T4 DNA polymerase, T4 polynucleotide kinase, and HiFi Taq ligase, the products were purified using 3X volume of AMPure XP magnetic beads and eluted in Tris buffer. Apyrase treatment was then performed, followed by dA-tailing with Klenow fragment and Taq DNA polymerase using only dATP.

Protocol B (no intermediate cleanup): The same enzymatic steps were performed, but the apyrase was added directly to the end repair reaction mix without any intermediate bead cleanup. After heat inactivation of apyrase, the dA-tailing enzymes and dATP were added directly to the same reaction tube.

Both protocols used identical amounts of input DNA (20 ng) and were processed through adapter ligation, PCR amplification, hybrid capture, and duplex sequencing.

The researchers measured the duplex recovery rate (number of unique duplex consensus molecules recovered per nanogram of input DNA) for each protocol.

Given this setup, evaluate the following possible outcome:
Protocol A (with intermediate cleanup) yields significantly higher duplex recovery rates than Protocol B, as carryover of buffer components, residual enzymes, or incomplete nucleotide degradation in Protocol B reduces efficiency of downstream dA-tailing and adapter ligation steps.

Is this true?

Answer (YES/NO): NO